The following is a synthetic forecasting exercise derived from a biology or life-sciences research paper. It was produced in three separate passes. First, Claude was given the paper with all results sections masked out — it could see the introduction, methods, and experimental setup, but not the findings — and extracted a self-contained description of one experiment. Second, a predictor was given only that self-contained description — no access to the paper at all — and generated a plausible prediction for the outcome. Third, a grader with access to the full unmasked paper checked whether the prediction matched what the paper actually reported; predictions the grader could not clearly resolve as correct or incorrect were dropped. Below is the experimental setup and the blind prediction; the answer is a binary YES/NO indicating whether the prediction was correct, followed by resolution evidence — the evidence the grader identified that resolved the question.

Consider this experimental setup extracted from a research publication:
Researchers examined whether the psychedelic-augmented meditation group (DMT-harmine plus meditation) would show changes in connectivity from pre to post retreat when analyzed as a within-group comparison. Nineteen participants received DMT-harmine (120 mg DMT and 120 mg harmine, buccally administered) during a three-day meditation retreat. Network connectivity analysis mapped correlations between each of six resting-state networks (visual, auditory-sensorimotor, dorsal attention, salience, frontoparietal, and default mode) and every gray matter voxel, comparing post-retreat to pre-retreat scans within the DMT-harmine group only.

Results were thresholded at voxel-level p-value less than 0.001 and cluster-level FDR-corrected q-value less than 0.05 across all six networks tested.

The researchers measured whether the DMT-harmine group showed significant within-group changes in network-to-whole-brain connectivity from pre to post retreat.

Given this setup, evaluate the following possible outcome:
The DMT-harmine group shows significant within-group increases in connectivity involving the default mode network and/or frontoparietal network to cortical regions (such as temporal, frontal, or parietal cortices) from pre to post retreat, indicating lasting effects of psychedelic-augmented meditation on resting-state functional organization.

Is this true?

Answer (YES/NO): NO